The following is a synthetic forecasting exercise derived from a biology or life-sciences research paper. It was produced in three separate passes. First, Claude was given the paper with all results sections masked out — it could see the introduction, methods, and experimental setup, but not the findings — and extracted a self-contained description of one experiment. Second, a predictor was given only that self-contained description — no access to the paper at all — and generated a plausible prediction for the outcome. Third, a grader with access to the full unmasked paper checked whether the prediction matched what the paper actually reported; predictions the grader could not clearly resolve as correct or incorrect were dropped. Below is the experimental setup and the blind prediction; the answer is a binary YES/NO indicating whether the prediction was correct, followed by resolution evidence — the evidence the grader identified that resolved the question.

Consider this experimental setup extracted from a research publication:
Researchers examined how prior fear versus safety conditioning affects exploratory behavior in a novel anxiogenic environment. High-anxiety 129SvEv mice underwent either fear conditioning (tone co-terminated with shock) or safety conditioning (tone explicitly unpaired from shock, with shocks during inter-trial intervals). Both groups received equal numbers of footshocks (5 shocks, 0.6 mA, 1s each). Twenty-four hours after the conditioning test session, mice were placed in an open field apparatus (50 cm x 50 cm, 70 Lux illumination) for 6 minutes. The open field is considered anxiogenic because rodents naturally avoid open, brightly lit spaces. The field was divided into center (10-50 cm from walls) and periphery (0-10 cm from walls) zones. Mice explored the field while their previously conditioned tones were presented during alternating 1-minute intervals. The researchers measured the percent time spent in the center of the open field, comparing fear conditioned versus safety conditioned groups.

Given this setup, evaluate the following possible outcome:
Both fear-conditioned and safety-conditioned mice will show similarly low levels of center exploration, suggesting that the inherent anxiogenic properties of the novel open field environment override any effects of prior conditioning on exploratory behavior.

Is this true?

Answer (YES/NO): NO